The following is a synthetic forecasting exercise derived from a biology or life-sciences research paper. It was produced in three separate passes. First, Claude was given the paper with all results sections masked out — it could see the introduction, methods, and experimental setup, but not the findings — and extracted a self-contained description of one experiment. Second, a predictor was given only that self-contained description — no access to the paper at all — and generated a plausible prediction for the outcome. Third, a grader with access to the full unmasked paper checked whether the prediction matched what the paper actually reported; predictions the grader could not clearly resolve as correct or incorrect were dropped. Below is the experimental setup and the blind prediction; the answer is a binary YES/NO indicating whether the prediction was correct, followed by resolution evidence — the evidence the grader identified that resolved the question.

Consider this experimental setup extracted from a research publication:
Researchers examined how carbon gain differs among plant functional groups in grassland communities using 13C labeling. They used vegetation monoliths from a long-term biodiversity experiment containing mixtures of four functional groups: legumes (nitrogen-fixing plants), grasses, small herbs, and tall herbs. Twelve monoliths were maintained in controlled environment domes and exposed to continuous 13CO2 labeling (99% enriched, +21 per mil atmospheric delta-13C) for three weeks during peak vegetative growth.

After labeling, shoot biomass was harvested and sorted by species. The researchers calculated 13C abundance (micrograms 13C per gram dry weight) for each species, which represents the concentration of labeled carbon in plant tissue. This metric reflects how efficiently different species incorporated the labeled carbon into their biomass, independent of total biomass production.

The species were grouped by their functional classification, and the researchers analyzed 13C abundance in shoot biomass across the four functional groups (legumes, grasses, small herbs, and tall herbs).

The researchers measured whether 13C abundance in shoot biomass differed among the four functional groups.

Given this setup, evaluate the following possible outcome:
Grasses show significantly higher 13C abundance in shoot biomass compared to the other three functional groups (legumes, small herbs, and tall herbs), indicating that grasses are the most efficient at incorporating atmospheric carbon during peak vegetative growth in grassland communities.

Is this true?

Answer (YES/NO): NO